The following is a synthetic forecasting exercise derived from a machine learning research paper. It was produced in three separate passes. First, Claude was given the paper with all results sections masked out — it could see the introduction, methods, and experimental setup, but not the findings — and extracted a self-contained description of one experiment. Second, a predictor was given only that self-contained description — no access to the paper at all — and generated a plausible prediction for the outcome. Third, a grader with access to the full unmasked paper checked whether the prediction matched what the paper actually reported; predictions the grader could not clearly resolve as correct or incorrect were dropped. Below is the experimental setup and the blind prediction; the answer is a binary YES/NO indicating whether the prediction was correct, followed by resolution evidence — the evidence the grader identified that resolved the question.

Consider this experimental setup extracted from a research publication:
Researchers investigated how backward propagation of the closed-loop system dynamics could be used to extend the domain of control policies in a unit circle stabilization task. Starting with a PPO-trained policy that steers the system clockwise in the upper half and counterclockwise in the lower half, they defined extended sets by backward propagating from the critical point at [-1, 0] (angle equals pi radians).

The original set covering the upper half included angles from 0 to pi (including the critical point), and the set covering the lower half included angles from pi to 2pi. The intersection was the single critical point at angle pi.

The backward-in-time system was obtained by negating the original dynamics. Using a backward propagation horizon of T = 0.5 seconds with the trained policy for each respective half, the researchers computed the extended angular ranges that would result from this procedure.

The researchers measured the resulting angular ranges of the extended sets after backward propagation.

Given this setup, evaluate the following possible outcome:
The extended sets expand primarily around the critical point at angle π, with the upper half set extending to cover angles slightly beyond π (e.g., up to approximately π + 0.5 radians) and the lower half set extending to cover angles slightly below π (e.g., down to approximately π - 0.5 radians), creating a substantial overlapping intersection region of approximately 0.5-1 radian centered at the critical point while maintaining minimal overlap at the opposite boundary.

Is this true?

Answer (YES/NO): NO